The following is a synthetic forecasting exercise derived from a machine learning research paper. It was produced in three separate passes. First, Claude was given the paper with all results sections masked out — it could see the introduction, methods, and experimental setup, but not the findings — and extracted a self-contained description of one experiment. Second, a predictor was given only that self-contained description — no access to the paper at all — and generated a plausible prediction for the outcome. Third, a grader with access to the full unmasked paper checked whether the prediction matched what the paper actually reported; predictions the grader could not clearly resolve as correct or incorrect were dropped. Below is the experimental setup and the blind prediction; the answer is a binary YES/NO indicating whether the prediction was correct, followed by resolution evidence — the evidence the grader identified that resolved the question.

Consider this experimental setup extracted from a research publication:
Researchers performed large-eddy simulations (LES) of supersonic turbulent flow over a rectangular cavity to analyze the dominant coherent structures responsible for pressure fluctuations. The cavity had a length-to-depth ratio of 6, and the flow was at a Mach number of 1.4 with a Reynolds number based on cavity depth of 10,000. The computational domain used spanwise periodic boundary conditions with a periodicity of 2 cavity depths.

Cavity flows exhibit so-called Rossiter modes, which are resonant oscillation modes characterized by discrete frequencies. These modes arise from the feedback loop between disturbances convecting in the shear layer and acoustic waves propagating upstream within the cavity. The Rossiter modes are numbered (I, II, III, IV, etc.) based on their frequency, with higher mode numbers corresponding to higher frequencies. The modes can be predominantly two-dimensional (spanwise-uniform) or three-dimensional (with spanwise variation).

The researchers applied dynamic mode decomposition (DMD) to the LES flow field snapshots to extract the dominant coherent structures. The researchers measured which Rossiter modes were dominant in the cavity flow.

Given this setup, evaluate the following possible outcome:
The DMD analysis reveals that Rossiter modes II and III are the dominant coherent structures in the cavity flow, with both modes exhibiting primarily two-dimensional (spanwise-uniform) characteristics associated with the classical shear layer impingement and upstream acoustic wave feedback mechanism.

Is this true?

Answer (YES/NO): NO